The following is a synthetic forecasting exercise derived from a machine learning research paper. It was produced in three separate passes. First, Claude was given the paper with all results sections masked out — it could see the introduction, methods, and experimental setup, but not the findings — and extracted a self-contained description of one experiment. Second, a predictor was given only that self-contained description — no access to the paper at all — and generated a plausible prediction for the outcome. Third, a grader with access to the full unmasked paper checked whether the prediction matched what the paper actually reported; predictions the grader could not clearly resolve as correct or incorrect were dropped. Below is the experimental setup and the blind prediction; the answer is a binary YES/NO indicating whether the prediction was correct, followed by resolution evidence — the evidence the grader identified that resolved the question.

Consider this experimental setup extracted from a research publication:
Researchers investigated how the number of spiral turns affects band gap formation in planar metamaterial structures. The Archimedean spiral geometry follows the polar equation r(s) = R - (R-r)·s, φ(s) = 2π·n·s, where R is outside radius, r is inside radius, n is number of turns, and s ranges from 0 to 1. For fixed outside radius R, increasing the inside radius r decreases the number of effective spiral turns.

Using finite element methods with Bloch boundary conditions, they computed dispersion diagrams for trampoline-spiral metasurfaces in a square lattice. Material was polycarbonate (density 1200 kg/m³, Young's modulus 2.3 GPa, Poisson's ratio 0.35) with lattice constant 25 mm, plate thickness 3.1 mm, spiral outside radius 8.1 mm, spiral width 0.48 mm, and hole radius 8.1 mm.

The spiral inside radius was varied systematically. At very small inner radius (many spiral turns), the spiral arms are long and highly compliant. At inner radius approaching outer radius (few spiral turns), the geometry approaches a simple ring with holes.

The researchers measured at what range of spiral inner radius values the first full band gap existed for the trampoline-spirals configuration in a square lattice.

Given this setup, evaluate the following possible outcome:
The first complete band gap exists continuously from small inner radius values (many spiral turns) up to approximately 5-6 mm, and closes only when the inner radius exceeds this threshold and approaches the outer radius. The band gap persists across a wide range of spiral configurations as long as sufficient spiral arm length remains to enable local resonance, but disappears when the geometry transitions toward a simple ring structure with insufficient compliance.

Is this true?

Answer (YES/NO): NO